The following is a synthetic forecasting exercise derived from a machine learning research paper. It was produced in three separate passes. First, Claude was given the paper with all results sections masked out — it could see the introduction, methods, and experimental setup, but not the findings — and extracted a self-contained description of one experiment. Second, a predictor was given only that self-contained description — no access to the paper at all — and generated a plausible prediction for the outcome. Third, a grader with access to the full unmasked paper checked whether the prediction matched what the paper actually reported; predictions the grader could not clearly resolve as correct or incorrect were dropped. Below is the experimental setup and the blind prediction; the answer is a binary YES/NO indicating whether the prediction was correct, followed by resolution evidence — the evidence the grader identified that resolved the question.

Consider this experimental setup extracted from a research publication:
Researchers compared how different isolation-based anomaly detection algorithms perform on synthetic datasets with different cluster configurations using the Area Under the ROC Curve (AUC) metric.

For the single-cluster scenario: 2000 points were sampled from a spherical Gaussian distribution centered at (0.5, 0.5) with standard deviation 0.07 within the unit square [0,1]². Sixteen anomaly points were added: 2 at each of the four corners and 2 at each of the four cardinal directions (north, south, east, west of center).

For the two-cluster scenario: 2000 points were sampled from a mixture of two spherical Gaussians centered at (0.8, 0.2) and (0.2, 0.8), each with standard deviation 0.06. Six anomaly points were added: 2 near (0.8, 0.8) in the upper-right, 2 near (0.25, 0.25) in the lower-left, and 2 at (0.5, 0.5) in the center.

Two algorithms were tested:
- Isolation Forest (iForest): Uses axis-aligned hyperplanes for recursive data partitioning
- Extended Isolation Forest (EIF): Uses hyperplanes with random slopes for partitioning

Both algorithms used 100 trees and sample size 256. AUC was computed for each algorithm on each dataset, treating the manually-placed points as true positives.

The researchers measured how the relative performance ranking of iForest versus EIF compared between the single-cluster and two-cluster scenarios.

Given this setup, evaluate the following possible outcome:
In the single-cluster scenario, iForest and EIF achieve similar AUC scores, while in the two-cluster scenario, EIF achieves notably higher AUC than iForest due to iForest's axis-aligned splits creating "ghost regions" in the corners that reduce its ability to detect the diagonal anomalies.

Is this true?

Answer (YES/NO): NO